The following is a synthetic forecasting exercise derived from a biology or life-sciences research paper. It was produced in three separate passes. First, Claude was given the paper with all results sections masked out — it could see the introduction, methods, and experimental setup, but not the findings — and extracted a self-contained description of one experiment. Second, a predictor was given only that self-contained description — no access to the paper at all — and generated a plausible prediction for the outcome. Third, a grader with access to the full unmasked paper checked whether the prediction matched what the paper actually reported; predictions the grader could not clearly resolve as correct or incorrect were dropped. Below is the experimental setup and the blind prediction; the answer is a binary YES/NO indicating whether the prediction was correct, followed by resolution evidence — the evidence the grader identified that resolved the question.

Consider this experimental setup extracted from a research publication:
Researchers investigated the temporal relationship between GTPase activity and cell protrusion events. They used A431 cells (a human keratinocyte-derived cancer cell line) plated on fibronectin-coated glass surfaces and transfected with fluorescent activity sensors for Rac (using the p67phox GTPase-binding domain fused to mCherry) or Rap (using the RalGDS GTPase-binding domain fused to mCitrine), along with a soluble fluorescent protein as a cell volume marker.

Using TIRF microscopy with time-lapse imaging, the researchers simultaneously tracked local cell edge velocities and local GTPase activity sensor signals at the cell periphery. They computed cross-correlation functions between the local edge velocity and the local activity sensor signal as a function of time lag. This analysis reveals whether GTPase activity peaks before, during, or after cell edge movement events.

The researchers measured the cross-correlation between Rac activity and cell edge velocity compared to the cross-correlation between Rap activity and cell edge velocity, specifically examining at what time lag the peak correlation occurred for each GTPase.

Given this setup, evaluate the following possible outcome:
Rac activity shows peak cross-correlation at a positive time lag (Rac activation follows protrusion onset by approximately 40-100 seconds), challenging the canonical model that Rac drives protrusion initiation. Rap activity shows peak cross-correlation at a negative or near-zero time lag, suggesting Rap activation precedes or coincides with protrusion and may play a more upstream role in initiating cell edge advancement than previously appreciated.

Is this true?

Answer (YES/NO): NO